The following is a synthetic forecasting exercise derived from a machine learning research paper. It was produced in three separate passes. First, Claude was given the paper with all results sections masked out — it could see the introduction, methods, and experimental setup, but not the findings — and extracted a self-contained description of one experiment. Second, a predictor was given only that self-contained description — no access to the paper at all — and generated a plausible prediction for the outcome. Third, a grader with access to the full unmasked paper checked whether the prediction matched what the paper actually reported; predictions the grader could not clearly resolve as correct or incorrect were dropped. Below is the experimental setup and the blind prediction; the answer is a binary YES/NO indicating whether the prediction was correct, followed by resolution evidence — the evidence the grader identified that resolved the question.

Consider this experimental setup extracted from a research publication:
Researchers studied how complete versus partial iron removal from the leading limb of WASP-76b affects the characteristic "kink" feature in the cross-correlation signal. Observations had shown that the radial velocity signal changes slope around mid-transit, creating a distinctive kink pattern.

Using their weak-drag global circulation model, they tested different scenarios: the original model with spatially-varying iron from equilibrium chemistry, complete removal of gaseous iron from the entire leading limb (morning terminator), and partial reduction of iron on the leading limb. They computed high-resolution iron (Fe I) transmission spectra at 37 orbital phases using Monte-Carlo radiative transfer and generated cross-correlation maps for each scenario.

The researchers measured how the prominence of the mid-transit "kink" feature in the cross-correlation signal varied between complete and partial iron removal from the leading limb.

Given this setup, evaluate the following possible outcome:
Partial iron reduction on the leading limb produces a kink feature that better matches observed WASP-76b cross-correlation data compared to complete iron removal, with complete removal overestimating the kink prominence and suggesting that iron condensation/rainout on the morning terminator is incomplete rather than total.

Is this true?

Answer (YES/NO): NO